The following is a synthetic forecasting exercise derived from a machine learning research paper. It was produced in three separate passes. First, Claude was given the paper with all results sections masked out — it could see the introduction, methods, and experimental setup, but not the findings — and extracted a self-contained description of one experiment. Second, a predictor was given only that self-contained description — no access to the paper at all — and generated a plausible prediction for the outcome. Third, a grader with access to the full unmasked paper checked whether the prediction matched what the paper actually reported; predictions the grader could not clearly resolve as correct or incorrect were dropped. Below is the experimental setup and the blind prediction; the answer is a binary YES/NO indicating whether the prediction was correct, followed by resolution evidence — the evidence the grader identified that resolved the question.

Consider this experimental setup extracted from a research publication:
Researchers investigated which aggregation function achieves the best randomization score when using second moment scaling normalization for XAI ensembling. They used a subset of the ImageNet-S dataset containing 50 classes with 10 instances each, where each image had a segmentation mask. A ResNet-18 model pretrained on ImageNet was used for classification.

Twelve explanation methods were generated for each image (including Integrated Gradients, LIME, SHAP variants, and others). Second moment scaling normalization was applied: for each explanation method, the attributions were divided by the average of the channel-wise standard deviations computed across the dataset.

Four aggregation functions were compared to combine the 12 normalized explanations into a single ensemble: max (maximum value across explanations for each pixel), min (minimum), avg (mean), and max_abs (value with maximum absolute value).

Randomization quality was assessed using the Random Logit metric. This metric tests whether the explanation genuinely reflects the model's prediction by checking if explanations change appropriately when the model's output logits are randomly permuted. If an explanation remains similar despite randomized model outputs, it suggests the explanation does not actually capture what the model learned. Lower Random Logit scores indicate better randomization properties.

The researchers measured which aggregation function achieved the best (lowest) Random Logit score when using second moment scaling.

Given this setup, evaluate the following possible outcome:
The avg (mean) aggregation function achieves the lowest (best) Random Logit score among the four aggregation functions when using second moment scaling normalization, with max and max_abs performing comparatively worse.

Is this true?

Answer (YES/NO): YES